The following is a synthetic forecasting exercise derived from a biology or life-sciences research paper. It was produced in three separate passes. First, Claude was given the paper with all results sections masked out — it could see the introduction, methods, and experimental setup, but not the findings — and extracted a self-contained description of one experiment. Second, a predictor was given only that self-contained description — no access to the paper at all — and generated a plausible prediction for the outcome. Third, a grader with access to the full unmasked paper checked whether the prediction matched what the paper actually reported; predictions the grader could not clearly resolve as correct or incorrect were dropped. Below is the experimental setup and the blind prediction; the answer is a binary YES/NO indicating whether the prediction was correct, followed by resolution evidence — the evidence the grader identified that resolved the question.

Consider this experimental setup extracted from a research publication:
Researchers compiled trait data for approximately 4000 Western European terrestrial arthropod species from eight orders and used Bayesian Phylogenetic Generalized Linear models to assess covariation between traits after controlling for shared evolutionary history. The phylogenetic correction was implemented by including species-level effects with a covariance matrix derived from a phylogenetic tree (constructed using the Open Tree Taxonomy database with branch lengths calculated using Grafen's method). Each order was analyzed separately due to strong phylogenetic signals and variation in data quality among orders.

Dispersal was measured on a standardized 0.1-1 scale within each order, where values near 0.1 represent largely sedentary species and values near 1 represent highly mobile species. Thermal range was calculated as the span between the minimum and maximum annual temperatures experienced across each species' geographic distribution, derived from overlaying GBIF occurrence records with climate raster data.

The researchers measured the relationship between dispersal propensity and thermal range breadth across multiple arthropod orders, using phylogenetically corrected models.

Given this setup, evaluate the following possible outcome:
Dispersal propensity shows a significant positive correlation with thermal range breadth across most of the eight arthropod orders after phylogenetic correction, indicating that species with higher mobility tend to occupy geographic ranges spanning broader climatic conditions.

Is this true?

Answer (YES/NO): YES